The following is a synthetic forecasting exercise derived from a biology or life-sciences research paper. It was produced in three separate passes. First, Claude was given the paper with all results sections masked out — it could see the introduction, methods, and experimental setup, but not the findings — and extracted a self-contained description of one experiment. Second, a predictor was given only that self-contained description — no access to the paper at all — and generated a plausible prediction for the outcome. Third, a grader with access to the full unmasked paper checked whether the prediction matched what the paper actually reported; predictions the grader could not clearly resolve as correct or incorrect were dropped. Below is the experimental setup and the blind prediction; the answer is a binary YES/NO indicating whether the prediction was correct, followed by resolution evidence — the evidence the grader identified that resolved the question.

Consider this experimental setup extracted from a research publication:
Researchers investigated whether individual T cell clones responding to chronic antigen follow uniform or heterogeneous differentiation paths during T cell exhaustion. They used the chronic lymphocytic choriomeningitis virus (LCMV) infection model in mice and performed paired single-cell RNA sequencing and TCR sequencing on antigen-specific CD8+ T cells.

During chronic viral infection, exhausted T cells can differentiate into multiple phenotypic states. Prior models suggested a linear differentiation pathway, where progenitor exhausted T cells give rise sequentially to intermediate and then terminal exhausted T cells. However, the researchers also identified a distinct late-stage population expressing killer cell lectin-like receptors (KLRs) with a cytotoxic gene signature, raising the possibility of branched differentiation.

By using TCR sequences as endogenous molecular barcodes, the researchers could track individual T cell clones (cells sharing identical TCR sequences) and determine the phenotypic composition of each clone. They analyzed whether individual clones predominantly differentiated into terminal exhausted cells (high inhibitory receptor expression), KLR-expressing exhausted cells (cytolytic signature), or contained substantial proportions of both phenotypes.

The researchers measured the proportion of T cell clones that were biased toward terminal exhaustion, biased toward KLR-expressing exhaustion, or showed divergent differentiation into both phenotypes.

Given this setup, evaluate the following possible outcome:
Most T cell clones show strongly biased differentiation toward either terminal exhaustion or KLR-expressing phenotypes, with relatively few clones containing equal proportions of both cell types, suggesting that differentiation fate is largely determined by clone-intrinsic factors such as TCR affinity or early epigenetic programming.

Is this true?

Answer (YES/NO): YES